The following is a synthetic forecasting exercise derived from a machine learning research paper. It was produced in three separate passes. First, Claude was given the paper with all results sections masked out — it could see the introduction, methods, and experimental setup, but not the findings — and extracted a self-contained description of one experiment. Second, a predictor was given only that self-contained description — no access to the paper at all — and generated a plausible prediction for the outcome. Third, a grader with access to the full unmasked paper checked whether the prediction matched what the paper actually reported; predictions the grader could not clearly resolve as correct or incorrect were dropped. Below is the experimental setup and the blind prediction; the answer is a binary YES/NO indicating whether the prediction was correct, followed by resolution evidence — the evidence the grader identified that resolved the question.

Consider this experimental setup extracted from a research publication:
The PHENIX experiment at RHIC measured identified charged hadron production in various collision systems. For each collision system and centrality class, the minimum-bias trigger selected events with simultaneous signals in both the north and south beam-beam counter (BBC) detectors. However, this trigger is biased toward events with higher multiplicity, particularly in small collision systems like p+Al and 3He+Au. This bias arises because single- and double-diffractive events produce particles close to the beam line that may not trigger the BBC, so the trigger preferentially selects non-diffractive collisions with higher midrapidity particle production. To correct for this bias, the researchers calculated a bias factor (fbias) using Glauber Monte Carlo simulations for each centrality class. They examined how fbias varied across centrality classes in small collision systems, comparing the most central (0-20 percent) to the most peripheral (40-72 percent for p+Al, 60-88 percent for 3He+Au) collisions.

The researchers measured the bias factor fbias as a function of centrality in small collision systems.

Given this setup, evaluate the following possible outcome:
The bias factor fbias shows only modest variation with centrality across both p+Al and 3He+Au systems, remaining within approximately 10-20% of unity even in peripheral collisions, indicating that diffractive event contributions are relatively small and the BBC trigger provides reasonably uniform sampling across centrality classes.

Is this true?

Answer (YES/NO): NO